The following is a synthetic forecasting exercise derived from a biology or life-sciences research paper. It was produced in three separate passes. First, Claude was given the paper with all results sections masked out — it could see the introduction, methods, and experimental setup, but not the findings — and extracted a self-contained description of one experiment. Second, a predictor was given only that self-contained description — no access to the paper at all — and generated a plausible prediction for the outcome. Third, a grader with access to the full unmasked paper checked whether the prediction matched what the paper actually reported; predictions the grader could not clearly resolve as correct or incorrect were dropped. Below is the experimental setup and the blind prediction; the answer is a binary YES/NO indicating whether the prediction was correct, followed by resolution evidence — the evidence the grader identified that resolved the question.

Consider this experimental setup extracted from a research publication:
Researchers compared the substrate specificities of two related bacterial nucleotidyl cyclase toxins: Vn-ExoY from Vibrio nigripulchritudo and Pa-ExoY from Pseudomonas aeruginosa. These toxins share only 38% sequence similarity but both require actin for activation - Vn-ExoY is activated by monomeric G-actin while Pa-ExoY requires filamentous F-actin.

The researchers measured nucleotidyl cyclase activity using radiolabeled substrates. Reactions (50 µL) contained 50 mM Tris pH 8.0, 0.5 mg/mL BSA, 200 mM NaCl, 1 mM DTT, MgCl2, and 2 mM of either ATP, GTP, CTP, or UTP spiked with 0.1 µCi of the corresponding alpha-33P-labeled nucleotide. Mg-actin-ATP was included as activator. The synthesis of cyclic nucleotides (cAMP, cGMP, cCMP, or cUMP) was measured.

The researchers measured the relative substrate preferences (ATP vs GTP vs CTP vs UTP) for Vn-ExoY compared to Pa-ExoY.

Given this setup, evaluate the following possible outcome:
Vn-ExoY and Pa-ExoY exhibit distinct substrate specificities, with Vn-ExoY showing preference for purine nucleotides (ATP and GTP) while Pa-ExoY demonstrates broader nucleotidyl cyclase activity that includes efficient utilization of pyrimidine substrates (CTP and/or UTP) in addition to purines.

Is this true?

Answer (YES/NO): NO